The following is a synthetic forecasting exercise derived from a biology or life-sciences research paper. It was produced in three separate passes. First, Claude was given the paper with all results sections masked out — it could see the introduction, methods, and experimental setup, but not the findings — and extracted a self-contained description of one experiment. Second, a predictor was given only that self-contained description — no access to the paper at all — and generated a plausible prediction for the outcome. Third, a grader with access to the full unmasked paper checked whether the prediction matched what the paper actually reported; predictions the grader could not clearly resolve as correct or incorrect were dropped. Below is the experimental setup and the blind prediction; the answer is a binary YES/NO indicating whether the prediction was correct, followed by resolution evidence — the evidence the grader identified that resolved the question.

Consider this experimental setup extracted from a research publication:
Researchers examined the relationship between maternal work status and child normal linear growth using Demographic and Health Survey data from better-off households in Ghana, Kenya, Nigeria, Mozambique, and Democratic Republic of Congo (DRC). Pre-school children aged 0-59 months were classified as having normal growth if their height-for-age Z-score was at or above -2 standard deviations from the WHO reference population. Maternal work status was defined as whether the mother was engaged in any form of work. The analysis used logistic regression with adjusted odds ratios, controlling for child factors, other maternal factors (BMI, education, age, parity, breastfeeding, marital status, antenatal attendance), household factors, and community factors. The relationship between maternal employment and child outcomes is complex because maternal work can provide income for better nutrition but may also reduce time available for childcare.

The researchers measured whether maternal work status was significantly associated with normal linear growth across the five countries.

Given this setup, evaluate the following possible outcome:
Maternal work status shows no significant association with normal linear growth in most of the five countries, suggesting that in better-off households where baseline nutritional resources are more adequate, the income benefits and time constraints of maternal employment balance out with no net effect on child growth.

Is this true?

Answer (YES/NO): YES